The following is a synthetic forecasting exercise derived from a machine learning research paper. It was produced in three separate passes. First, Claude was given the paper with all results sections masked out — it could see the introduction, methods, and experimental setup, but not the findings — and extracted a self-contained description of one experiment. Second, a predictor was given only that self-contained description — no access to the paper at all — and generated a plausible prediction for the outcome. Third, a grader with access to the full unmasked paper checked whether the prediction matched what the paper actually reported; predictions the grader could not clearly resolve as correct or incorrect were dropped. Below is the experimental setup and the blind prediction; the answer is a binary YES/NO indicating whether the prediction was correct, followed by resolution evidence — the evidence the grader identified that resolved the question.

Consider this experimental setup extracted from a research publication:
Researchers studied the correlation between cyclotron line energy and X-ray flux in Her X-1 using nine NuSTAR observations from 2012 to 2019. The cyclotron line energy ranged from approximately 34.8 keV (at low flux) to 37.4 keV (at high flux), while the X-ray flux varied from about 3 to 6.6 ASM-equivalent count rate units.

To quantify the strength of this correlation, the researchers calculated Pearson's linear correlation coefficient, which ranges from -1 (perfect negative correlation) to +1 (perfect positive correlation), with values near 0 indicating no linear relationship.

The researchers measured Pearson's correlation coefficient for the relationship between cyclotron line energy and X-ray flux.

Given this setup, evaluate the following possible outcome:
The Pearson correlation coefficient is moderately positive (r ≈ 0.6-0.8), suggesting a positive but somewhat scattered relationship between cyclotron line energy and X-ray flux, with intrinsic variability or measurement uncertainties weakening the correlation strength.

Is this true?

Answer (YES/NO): NO